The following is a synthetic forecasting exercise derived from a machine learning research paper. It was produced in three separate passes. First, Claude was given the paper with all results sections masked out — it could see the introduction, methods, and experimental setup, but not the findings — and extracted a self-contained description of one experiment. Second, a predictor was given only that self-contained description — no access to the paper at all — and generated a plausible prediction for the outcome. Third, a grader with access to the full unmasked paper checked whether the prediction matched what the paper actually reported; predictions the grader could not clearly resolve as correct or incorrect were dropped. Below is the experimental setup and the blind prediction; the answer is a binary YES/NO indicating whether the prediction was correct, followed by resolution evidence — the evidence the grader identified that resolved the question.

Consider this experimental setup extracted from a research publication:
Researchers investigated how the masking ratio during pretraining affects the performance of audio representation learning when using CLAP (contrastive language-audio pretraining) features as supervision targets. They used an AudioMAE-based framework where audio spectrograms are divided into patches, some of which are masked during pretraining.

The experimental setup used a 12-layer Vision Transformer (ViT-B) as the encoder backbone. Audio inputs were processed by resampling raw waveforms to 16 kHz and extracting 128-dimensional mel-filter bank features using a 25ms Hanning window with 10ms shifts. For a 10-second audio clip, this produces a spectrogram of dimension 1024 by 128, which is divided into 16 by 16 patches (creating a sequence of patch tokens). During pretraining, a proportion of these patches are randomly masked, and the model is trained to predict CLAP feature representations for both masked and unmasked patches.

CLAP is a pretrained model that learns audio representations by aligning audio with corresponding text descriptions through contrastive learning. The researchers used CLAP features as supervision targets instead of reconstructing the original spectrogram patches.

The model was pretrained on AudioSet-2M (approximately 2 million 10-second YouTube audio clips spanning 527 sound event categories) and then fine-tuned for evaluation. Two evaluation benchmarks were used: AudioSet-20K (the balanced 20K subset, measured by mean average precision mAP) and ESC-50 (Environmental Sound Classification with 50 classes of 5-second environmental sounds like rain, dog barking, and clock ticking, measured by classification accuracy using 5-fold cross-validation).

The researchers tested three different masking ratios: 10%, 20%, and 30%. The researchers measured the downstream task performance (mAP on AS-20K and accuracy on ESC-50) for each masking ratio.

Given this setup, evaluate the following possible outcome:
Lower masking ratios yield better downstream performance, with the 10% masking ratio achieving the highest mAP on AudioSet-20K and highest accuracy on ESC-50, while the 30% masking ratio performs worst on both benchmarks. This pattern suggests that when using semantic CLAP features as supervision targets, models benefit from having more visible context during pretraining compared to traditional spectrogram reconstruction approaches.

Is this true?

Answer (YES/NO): NO